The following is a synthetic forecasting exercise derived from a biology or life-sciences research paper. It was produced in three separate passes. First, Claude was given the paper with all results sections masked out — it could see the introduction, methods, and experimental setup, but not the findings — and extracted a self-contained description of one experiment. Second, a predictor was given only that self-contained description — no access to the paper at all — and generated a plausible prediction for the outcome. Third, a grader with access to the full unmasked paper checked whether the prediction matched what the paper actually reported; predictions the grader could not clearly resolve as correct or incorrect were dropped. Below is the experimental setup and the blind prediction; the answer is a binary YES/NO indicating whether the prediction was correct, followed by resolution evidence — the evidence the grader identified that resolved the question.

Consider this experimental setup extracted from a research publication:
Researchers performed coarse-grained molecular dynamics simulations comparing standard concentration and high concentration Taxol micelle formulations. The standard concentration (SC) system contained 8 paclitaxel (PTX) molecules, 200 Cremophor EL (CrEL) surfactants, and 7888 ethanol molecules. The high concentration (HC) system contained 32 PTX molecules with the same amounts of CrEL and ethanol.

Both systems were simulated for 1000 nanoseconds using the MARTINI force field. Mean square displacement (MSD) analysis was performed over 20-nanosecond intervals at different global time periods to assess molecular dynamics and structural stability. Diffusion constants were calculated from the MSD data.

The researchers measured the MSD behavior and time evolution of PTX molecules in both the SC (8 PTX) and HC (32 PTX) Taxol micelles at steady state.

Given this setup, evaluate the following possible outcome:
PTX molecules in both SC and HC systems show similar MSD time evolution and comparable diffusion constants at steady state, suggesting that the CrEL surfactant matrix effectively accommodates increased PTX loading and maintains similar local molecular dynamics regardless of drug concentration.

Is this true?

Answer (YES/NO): NO